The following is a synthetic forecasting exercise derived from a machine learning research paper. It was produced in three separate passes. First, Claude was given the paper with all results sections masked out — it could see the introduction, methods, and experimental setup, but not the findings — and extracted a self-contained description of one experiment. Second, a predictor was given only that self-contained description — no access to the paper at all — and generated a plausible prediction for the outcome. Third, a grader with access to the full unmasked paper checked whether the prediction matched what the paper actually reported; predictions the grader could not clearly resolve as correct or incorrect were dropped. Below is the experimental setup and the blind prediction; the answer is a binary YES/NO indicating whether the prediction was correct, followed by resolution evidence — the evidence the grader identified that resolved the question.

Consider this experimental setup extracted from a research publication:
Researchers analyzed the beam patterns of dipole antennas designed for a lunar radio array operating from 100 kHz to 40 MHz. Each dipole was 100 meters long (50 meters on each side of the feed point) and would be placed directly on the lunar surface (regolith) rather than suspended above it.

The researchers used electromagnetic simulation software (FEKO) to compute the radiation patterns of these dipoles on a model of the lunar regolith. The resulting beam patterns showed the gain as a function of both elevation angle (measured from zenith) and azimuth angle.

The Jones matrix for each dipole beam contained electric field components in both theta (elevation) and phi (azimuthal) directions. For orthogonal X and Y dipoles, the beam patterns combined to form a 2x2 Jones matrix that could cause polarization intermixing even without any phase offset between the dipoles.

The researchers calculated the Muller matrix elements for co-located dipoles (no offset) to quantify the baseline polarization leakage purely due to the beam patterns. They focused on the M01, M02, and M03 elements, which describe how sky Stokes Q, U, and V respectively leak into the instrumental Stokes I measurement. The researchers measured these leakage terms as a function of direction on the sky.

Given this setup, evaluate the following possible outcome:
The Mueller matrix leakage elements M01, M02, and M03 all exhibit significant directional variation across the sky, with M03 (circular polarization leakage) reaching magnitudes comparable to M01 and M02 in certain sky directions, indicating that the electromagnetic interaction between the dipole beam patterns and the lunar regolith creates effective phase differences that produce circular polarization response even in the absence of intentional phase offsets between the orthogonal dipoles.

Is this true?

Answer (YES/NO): NO